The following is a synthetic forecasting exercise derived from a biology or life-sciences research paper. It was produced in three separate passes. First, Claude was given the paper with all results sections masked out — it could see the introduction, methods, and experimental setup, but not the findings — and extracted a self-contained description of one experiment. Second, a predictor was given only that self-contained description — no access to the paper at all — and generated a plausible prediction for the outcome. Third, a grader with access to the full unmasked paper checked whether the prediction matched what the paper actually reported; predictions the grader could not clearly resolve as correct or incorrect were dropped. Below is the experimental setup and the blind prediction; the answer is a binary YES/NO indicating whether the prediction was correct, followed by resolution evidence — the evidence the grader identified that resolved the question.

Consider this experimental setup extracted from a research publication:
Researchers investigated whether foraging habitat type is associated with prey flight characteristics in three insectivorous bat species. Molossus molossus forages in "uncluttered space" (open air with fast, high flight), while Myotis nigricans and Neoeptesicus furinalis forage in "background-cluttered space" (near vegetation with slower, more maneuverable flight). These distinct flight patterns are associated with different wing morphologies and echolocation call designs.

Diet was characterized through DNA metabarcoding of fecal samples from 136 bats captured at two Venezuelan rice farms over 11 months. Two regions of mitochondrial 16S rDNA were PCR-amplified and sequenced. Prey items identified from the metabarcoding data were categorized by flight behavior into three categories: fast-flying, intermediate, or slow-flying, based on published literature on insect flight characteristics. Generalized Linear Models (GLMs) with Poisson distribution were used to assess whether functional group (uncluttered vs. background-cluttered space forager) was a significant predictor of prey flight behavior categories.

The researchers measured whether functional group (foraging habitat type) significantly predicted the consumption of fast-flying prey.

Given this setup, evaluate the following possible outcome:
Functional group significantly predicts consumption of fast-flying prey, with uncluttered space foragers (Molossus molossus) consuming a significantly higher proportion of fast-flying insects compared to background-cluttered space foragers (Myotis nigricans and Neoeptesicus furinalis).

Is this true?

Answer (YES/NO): YES